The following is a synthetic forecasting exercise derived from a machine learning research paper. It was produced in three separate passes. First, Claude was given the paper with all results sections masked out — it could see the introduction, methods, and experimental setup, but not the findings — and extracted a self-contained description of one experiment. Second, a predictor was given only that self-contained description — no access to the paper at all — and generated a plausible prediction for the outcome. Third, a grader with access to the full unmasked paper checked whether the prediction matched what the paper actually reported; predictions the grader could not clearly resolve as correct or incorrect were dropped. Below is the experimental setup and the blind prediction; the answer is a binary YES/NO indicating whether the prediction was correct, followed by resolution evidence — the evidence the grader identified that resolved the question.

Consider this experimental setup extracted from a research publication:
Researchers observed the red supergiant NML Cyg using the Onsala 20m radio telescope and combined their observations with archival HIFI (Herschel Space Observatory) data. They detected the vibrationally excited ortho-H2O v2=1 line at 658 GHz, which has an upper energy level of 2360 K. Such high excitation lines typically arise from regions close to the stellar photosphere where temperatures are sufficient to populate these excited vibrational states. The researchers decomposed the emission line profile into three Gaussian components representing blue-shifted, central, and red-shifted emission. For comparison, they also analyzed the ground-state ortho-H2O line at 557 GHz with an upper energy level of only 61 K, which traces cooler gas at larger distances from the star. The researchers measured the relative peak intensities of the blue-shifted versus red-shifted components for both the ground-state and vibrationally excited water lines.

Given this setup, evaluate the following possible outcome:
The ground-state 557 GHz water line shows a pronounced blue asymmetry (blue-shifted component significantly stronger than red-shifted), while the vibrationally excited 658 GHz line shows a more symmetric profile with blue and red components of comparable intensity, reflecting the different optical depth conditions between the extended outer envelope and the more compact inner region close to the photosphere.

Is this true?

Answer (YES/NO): NO